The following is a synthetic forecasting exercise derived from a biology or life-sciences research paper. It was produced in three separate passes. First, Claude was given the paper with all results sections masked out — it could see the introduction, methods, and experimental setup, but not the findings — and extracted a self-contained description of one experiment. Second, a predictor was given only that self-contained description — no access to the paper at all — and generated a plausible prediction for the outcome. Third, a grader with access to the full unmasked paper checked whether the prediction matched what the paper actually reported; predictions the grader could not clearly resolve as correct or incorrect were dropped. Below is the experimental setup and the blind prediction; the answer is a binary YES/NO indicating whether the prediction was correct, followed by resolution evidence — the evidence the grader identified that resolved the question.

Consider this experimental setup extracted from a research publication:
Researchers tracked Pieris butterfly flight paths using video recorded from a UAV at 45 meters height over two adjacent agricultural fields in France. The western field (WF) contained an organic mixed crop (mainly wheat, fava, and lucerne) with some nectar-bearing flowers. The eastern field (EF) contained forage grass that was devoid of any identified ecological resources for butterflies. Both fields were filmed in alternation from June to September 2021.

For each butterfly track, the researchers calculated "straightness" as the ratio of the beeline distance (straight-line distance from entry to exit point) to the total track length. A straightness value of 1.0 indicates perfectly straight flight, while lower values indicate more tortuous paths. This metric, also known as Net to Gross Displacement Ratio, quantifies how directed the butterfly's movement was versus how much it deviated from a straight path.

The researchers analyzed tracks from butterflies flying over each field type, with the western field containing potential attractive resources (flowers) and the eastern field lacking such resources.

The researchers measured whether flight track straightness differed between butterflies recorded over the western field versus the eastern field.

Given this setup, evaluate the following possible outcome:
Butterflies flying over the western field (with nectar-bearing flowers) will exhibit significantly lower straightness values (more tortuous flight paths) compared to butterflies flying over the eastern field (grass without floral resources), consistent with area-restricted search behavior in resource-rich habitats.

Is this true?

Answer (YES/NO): YES